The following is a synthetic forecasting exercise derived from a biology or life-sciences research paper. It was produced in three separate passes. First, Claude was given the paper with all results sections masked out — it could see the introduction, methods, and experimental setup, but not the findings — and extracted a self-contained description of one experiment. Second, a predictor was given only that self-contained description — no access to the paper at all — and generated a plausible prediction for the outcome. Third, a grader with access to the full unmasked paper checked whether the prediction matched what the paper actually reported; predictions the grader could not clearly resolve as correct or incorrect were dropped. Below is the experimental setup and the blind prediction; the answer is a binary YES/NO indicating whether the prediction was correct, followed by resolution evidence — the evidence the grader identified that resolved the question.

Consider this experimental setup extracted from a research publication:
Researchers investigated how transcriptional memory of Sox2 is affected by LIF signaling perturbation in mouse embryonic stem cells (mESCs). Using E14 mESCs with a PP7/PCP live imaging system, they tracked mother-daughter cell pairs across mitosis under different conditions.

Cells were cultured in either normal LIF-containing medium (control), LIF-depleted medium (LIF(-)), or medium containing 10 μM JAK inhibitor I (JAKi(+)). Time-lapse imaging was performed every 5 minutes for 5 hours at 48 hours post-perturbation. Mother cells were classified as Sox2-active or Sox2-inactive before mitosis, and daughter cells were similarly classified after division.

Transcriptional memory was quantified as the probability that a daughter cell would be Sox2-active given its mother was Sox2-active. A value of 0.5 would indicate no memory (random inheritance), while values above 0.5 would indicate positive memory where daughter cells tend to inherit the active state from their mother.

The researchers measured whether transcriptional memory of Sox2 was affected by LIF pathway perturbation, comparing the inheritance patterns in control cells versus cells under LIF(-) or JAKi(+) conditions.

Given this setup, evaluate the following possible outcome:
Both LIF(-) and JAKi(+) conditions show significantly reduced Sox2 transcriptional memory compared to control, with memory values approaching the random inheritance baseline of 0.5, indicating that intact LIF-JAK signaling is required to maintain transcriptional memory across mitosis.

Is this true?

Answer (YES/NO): NO